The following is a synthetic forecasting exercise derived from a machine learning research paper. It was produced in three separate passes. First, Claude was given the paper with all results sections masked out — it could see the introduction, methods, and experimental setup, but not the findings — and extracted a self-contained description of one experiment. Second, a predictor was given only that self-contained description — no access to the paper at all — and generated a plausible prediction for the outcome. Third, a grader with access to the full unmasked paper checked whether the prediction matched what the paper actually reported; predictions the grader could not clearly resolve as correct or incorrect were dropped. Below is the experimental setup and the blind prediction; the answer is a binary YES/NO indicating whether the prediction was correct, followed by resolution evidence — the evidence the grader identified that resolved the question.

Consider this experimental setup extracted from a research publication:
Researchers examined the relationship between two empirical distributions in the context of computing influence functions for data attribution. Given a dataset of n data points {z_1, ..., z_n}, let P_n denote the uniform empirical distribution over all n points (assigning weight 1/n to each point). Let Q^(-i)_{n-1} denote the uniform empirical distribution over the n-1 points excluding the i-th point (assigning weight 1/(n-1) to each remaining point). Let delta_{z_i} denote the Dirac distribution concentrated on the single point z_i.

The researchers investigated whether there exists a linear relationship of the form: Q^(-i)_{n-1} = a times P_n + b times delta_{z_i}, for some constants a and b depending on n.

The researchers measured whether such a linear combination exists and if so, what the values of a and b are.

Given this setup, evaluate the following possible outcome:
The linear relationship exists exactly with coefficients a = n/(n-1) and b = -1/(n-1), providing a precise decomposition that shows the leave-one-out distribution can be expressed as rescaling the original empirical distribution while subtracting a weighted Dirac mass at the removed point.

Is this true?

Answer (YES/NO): YES